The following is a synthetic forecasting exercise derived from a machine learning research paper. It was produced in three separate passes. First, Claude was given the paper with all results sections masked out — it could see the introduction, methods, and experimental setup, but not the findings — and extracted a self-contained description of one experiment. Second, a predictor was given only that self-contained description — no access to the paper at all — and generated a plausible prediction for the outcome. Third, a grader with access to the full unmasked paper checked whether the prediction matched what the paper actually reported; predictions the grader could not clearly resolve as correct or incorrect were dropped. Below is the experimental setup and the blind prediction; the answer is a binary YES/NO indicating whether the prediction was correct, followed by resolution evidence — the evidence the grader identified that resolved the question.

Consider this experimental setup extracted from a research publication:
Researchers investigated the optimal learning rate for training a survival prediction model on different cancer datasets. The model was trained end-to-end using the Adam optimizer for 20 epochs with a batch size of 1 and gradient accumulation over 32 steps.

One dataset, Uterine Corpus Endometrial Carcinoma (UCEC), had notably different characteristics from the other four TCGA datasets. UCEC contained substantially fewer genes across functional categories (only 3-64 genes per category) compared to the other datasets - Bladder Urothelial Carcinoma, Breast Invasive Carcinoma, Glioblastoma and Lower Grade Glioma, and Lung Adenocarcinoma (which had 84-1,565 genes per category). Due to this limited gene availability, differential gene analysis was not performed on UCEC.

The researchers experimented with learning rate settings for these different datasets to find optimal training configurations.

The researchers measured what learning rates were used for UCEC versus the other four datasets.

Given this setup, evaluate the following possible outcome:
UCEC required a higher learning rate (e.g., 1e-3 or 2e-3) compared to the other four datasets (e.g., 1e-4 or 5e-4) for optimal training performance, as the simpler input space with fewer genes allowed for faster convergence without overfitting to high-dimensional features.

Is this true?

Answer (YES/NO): NO